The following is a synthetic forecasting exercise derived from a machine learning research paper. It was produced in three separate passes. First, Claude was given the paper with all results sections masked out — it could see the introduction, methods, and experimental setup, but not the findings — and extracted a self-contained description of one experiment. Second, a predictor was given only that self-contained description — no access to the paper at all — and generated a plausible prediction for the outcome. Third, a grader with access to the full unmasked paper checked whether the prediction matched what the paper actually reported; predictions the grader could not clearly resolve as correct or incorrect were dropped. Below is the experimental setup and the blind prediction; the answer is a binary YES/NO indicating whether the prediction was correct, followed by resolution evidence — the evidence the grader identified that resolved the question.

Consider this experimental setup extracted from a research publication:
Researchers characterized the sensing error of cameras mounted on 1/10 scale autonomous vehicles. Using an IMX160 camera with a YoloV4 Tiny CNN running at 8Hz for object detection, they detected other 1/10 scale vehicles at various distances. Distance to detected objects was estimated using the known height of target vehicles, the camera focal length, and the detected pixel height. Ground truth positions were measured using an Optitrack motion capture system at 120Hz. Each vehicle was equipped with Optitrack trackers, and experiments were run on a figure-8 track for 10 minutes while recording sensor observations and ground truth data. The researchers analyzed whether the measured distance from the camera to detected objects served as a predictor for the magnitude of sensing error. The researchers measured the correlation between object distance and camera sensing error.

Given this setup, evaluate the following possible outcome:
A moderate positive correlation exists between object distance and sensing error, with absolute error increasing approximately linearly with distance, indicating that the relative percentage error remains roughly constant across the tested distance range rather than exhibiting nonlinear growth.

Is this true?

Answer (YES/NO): NO